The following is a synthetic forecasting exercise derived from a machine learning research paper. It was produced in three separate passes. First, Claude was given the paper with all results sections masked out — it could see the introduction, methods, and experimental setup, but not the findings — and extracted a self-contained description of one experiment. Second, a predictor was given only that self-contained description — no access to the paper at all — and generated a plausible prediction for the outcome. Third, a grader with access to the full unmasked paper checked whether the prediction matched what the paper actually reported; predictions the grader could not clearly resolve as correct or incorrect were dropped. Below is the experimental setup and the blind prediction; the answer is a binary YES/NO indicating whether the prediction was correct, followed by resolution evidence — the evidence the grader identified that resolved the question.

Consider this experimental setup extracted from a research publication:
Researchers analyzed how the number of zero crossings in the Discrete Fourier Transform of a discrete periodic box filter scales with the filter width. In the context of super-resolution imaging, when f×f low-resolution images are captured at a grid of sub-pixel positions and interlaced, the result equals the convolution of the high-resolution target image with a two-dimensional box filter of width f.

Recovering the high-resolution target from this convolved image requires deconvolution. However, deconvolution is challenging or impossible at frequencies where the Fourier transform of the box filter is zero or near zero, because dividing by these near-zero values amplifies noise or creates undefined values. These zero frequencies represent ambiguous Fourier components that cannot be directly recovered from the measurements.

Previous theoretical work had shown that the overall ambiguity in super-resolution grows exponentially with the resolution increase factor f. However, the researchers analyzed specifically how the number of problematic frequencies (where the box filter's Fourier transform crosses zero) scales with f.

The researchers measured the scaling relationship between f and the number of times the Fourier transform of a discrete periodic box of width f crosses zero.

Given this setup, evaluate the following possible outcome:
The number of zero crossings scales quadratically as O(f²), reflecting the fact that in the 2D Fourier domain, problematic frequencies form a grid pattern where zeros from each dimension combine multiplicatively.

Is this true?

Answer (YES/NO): NO